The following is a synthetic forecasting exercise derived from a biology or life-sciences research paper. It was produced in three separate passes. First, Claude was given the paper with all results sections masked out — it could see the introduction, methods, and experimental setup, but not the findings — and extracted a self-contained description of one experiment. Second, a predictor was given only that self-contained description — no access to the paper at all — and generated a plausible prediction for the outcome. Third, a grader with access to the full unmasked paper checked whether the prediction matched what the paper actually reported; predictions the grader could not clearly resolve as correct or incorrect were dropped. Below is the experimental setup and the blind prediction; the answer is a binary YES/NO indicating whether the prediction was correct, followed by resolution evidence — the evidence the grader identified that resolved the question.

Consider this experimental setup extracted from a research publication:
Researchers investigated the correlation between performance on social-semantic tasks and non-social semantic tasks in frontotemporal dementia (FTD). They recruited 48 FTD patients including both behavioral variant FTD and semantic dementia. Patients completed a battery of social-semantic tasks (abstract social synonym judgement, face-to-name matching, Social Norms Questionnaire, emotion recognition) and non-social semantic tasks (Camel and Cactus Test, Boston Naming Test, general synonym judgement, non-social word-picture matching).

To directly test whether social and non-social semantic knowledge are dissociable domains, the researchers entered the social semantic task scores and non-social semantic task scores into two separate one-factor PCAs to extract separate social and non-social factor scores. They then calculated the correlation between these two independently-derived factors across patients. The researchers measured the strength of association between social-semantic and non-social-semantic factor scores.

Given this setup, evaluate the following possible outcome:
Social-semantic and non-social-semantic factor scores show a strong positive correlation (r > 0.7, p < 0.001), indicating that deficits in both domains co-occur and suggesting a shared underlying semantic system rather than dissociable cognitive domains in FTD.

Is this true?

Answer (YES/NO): YES